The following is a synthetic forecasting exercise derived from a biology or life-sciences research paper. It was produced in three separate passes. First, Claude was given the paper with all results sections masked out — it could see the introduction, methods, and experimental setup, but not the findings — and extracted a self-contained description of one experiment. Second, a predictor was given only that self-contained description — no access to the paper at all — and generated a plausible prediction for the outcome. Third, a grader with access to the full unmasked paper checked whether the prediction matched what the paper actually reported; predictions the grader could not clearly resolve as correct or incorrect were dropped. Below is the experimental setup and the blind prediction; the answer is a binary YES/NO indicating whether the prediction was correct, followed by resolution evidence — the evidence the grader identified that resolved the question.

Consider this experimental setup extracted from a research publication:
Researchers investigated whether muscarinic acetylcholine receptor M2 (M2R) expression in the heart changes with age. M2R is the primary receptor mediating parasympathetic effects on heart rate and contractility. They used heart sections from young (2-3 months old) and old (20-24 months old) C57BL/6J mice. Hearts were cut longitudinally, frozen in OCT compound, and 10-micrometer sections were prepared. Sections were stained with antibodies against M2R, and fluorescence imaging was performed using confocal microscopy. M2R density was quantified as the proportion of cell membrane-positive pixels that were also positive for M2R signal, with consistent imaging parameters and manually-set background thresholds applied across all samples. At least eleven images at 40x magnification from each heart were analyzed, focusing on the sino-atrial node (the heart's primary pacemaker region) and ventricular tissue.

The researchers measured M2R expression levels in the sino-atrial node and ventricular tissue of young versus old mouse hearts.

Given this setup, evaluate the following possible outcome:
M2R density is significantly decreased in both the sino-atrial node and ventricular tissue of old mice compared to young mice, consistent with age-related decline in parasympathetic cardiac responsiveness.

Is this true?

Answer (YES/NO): NO